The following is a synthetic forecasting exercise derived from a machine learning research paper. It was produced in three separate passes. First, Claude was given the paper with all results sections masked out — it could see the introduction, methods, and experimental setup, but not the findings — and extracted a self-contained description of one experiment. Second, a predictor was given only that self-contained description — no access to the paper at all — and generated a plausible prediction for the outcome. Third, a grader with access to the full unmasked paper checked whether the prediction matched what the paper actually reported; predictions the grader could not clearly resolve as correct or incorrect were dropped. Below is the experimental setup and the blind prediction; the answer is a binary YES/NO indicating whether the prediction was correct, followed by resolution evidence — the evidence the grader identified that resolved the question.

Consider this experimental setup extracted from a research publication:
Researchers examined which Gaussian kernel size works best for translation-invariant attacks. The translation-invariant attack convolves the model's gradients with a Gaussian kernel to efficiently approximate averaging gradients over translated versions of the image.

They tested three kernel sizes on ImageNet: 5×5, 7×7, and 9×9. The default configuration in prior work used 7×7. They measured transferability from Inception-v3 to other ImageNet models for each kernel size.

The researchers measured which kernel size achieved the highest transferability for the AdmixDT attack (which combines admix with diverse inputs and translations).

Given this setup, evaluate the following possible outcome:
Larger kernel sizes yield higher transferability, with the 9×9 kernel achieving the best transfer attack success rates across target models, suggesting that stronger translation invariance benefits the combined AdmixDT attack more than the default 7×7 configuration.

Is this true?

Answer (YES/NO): YES